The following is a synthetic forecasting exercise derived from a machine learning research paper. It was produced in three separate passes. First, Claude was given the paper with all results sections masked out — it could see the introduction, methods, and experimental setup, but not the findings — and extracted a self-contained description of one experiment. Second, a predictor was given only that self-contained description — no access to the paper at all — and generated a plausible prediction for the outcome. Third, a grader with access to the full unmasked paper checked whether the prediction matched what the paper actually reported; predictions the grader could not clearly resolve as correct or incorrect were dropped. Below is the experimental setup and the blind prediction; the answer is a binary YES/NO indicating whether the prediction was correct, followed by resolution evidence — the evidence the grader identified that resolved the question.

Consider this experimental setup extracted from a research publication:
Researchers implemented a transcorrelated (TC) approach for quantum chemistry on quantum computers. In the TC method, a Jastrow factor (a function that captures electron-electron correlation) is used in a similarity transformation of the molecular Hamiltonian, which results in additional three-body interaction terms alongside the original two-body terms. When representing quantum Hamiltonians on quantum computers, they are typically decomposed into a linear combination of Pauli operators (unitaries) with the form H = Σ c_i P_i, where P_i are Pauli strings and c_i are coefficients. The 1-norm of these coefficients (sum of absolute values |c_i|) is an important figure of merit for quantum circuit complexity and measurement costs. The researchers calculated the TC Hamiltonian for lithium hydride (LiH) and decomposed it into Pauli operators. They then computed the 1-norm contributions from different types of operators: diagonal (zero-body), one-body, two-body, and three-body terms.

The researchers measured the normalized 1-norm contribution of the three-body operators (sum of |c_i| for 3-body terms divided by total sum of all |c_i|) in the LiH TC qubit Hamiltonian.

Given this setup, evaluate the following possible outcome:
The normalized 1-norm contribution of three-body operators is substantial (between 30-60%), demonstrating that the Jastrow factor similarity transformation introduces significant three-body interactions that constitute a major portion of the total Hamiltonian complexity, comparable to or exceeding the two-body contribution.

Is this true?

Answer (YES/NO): NO